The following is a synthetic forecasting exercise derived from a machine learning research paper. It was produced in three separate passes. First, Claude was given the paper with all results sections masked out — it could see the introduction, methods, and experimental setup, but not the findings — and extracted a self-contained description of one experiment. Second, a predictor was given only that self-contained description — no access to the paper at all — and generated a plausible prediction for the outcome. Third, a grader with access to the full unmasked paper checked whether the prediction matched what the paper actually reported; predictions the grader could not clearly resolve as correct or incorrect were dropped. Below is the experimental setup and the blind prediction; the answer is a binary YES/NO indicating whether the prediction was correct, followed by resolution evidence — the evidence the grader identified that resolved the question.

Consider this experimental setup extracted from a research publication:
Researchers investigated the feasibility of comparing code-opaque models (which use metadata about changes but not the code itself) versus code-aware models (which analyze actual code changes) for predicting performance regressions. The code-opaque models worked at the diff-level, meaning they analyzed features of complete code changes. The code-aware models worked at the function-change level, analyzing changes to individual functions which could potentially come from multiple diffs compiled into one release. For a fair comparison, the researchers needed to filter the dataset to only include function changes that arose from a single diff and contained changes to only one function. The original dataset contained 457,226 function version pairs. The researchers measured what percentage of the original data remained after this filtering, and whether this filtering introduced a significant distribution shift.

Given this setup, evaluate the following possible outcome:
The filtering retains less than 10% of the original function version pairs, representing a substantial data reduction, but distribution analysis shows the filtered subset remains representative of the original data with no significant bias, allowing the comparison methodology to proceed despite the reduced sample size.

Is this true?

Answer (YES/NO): NO